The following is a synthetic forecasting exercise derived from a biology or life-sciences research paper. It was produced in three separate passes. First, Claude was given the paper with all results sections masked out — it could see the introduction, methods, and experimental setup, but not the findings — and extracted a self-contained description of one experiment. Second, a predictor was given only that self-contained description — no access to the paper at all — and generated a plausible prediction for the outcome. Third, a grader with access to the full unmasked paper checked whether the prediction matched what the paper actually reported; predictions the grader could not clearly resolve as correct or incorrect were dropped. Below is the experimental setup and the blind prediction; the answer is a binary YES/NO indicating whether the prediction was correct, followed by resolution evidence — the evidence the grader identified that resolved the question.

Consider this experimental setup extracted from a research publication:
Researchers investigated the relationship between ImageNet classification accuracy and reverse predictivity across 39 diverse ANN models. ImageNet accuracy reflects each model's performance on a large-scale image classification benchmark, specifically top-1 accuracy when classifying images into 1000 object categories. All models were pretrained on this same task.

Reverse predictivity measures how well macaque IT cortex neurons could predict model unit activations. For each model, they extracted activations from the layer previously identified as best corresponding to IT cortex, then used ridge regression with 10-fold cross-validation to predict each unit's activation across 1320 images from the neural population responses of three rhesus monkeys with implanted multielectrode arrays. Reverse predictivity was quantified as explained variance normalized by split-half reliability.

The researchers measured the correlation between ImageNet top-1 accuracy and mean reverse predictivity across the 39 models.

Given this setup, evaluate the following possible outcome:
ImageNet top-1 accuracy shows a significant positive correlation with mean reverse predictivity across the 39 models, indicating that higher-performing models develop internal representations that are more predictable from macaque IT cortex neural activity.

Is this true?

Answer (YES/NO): NO